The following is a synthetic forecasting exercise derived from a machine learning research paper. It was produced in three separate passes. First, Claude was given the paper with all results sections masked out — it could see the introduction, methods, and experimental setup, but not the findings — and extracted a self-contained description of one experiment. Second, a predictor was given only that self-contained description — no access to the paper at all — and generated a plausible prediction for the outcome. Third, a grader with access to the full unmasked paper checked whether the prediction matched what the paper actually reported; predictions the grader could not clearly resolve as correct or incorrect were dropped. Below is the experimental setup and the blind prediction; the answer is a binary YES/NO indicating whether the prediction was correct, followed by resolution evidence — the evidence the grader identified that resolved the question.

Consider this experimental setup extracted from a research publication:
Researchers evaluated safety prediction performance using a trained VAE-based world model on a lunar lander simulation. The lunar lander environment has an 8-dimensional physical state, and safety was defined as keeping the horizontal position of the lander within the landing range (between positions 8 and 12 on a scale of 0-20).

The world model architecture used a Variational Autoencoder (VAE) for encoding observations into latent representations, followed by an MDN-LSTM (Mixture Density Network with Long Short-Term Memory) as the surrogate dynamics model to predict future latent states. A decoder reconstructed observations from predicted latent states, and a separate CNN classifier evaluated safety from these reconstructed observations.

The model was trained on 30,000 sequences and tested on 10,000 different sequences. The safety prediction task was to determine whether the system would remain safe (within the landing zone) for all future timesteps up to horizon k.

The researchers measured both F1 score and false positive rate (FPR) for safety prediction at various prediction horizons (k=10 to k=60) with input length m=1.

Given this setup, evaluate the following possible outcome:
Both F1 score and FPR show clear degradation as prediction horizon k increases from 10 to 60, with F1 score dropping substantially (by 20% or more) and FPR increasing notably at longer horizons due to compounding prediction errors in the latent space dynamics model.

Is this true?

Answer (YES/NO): NO